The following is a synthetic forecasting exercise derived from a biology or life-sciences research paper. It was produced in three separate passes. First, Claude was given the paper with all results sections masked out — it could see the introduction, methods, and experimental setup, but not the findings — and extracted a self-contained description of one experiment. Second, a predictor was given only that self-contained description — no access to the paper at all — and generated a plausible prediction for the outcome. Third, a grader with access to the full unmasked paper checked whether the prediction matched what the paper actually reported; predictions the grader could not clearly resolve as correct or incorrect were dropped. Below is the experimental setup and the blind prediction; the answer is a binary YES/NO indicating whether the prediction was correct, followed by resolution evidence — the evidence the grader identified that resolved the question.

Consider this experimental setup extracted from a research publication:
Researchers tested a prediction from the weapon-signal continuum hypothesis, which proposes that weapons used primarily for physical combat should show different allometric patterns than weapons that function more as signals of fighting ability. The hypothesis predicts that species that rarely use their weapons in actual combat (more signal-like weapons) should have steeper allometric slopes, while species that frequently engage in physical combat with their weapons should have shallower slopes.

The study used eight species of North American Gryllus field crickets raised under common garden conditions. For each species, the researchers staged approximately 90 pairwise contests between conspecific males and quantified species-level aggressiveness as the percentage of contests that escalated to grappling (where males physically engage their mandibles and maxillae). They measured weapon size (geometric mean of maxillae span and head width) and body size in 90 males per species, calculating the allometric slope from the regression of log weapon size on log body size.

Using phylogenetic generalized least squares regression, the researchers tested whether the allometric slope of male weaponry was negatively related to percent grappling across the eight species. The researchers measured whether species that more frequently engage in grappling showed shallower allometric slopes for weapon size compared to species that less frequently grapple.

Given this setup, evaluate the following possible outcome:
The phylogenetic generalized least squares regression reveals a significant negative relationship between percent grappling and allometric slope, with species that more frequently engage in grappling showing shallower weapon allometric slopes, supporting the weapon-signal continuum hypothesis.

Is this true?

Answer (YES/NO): NO